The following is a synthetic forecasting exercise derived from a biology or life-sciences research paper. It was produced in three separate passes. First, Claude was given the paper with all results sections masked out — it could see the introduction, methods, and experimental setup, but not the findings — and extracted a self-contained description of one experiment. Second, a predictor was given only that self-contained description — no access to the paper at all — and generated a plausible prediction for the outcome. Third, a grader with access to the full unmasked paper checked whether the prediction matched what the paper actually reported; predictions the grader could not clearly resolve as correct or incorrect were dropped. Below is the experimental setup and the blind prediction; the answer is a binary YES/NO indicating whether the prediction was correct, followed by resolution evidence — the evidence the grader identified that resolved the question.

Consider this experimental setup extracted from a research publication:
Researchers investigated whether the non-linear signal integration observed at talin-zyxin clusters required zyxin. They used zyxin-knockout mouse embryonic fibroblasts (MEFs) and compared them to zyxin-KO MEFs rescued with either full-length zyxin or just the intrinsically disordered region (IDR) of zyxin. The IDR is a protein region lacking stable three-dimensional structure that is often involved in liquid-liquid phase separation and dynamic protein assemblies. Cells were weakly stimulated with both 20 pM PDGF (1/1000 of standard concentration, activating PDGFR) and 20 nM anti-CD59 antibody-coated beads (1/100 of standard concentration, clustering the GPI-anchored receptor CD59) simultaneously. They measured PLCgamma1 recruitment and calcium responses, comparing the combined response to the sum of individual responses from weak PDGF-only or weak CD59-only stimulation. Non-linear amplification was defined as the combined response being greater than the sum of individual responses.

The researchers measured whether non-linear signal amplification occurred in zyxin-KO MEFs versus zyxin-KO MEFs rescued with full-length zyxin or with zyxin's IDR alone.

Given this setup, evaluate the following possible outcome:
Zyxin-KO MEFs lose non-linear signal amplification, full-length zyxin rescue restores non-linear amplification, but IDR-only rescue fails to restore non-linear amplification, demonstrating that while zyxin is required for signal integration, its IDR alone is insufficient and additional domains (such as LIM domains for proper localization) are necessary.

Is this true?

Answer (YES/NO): NO